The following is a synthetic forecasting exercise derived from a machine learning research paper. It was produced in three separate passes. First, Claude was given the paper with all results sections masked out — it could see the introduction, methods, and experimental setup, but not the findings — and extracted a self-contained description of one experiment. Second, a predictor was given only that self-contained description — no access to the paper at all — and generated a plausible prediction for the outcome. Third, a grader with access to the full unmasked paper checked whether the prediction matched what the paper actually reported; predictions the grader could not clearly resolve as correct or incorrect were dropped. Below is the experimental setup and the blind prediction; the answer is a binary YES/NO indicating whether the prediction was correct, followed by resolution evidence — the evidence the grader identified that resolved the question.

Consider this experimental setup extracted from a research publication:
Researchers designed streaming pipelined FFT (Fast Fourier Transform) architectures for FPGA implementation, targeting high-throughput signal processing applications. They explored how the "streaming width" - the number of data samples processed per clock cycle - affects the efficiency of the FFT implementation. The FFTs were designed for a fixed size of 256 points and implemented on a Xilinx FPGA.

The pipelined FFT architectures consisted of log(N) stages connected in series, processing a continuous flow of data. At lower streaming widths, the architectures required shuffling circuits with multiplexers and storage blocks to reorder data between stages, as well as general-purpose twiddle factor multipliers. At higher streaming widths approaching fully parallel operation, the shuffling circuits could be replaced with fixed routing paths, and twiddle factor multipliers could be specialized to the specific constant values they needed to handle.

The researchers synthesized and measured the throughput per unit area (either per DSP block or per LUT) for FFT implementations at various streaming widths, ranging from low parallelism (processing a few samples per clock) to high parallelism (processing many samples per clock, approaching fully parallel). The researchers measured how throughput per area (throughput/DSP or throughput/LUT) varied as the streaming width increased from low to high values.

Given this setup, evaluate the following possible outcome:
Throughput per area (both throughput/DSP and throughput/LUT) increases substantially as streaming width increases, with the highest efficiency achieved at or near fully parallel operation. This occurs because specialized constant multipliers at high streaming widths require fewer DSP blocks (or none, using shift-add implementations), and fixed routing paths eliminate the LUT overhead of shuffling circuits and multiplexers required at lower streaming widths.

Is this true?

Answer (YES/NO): YES